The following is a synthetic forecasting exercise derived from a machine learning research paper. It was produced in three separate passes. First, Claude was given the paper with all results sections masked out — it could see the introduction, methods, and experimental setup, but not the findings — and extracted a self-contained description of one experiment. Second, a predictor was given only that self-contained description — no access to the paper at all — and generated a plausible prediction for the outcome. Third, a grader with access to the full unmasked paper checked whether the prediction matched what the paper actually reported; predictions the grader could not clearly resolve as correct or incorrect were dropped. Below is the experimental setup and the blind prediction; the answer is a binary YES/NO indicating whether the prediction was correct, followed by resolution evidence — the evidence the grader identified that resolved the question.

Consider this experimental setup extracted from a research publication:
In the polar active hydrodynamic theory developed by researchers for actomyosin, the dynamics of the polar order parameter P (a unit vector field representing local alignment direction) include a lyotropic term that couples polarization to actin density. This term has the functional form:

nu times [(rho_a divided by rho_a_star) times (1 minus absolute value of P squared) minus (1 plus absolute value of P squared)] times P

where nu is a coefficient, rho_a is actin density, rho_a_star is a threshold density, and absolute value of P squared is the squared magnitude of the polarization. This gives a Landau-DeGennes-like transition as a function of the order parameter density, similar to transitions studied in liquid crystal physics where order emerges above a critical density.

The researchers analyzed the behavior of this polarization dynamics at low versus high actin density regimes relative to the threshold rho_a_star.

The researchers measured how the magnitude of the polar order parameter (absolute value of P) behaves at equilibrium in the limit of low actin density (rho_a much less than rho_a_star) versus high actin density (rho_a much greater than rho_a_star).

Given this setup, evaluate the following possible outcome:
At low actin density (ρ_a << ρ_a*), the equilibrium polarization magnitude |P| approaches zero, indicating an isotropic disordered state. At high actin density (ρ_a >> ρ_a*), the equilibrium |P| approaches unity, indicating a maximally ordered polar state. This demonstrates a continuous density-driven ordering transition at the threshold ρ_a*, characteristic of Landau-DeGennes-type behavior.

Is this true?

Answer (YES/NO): YES